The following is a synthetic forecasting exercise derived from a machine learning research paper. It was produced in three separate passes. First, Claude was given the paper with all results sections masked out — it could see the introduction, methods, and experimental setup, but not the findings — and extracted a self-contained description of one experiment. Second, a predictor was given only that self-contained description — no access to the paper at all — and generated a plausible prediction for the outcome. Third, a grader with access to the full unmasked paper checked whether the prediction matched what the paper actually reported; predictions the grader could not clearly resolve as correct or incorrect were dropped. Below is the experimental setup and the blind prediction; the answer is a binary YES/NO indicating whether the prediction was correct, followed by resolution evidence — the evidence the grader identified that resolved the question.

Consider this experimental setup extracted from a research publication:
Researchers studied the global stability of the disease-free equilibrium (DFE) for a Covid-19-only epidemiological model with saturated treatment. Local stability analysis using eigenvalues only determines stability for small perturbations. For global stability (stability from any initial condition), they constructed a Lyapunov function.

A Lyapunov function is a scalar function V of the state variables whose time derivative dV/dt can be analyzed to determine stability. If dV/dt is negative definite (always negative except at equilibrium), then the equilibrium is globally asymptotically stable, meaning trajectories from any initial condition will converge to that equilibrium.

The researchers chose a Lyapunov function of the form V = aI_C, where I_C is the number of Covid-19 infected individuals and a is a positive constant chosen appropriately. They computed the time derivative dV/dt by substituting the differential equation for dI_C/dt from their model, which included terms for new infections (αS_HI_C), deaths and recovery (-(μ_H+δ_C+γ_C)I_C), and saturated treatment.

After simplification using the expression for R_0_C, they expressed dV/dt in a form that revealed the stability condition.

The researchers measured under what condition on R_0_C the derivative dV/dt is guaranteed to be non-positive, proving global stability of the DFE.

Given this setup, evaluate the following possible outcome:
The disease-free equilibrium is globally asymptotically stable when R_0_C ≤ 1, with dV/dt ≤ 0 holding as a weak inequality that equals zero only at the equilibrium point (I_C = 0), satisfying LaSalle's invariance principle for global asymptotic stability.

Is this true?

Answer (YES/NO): NO